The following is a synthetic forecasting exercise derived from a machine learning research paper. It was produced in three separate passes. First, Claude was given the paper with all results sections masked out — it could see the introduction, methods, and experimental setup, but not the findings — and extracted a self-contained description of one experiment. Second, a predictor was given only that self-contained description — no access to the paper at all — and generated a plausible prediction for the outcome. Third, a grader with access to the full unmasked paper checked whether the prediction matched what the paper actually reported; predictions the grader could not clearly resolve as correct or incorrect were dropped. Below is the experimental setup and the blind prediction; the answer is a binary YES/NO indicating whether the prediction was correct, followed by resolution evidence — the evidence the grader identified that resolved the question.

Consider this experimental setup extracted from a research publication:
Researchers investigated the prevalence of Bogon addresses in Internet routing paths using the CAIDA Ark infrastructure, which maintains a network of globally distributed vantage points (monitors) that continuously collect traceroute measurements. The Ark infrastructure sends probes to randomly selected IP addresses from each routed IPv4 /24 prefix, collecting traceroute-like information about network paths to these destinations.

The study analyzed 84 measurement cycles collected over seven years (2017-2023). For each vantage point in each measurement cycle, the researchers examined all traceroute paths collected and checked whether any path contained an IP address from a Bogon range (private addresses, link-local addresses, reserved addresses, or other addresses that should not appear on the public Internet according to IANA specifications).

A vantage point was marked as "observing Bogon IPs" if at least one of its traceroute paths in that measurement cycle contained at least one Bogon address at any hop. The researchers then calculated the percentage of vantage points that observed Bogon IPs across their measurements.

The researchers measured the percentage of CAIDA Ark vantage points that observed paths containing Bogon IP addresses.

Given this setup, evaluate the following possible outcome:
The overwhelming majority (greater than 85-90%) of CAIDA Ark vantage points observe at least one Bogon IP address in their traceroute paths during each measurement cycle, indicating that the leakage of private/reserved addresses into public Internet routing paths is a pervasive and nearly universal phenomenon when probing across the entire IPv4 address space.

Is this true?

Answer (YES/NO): NO